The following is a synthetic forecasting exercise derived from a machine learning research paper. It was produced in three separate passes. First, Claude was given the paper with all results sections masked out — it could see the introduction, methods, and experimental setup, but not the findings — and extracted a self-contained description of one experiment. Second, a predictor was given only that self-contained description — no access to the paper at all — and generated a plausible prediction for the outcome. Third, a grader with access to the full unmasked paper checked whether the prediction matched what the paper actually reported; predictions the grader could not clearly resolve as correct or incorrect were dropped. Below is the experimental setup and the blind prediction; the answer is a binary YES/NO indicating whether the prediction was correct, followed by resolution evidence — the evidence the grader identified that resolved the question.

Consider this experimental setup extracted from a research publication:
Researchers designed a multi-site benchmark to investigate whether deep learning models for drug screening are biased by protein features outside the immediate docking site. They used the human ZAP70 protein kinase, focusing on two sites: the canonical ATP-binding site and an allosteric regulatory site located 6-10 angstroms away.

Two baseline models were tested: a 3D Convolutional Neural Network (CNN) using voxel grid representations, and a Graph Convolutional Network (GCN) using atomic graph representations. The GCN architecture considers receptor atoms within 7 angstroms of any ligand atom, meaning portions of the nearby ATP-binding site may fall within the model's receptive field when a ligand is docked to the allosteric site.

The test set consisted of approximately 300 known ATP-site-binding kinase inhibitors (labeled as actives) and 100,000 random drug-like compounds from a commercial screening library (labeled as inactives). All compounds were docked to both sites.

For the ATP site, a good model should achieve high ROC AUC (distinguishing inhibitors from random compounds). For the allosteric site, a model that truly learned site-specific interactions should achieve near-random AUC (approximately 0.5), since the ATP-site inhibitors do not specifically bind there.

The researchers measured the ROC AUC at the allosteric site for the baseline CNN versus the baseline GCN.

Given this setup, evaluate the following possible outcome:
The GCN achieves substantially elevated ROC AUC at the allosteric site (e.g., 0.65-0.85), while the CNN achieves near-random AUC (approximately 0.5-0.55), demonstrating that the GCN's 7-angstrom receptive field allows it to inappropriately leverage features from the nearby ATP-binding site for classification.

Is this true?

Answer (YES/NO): NO